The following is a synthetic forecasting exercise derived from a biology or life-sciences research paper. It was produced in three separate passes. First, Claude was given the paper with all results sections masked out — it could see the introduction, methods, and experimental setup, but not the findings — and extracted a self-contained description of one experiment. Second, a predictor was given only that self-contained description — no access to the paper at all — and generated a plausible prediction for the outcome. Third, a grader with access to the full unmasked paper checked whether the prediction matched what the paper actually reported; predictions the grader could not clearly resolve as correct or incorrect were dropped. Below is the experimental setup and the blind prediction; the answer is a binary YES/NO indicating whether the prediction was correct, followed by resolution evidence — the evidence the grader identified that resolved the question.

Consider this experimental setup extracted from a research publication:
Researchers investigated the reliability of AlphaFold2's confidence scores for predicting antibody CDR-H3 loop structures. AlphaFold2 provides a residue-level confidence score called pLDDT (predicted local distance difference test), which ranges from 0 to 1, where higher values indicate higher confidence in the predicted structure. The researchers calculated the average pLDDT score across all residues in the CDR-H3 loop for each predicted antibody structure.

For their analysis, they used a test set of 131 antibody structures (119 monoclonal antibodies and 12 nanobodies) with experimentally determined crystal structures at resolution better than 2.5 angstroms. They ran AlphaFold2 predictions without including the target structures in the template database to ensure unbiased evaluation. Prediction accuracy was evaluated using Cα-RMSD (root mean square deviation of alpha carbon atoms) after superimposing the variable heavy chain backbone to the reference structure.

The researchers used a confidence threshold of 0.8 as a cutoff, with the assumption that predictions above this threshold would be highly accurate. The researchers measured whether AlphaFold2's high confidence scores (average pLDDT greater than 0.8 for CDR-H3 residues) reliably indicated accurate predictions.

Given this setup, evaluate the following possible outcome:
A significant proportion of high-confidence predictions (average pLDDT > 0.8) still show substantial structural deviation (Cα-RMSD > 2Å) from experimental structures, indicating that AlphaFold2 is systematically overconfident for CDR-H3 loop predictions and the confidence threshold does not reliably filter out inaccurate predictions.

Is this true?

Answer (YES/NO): NO